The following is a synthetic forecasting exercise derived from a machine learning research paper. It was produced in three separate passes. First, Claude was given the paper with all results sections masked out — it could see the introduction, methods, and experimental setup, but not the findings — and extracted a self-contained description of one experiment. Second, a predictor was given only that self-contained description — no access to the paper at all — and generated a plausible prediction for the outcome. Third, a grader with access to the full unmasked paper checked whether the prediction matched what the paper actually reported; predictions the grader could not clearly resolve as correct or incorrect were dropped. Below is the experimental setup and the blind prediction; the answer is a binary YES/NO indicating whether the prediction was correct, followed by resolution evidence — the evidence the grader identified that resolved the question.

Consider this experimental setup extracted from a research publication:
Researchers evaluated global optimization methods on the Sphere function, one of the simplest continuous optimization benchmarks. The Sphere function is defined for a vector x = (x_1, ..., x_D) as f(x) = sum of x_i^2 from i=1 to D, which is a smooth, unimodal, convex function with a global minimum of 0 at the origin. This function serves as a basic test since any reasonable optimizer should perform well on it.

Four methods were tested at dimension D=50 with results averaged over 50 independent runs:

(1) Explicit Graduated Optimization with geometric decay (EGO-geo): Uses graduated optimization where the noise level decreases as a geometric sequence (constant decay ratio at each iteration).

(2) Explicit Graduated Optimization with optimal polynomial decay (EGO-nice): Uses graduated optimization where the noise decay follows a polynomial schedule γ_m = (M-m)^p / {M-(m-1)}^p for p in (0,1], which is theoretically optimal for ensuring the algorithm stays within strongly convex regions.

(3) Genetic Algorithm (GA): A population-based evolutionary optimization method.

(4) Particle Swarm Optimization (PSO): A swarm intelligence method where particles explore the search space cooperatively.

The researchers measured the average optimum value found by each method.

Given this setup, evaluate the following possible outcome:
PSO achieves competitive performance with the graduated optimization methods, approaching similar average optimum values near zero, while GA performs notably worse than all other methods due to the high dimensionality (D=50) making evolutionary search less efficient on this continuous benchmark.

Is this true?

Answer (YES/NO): YES